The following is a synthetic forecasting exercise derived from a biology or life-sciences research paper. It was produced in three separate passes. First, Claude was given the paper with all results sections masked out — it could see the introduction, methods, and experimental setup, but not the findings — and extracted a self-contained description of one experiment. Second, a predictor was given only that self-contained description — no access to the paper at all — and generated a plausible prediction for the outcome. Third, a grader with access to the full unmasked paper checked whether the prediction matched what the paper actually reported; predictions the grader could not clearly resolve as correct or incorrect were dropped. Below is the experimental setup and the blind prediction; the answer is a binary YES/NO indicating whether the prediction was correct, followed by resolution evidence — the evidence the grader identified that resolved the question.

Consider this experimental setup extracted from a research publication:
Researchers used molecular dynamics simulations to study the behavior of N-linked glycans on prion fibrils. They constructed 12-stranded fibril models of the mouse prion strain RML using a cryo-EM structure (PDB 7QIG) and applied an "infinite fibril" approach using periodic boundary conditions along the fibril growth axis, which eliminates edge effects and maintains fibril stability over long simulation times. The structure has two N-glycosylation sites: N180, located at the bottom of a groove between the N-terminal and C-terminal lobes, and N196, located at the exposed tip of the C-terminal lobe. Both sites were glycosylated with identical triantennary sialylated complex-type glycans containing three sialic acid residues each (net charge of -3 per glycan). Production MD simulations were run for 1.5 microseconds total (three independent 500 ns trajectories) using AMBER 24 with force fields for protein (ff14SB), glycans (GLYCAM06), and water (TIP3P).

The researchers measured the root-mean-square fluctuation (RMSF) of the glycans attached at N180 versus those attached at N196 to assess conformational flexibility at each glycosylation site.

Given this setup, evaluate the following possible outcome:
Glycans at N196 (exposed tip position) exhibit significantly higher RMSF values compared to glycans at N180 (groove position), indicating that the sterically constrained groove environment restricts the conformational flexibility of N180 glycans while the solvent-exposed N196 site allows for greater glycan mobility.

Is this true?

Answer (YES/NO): YES